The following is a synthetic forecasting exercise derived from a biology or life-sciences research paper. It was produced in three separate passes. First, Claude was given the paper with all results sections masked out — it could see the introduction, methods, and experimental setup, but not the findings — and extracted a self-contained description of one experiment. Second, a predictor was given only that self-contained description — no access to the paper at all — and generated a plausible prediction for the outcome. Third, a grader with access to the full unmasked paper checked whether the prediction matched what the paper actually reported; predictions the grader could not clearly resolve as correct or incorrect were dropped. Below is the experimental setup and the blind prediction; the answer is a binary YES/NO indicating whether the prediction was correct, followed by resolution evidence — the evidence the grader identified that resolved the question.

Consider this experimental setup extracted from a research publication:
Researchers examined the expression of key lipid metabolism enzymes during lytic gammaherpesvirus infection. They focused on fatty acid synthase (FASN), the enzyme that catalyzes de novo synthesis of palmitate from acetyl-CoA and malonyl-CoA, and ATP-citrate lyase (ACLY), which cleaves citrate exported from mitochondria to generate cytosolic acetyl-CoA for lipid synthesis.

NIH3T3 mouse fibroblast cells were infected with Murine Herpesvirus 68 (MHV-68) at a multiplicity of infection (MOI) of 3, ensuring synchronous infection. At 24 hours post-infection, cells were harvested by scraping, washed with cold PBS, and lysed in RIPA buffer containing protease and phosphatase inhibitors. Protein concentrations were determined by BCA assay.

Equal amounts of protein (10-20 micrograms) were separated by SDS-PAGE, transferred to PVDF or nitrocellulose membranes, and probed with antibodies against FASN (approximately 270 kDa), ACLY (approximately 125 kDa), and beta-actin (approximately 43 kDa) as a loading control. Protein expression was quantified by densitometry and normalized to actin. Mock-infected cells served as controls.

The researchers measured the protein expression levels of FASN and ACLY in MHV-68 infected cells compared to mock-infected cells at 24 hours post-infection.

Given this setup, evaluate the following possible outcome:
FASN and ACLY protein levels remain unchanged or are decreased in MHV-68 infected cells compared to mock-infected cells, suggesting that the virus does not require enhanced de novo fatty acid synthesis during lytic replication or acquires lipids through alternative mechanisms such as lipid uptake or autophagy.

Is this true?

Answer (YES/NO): NO